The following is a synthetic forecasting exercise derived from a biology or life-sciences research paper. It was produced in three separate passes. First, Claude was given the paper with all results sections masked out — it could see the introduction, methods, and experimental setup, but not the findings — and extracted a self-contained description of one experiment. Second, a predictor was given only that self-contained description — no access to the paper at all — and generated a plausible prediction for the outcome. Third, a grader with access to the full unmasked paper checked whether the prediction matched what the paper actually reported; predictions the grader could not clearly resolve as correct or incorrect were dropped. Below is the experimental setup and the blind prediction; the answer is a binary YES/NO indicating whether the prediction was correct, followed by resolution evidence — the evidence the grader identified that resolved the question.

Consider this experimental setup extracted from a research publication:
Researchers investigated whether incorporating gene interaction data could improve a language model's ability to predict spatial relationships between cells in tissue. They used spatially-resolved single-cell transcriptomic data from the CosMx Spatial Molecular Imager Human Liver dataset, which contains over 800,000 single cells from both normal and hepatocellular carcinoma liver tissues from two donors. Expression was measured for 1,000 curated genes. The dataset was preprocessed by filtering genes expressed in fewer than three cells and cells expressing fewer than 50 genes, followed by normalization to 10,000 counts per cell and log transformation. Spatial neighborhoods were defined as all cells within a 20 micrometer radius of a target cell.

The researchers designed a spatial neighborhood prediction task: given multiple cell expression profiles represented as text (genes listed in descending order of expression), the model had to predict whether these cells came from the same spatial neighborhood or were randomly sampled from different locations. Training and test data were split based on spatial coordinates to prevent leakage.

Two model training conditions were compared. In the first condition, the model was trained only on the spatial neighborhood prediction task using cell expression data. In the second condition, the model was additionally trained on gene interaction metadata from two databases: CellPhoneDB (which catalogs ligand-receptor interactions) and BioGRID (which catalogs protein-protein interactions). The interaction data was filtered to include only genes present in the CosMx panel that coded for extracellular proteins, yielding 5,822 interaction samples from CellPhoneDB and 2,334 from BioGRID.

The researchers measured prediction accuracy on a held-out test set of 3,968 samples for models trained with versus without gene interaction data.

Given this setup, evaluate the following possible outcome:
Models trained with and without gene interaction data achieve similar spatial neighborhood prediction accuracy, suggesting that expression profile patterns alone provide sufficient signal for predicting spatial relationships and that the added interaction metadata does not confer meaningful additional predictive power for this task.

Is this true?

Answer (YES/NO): NO